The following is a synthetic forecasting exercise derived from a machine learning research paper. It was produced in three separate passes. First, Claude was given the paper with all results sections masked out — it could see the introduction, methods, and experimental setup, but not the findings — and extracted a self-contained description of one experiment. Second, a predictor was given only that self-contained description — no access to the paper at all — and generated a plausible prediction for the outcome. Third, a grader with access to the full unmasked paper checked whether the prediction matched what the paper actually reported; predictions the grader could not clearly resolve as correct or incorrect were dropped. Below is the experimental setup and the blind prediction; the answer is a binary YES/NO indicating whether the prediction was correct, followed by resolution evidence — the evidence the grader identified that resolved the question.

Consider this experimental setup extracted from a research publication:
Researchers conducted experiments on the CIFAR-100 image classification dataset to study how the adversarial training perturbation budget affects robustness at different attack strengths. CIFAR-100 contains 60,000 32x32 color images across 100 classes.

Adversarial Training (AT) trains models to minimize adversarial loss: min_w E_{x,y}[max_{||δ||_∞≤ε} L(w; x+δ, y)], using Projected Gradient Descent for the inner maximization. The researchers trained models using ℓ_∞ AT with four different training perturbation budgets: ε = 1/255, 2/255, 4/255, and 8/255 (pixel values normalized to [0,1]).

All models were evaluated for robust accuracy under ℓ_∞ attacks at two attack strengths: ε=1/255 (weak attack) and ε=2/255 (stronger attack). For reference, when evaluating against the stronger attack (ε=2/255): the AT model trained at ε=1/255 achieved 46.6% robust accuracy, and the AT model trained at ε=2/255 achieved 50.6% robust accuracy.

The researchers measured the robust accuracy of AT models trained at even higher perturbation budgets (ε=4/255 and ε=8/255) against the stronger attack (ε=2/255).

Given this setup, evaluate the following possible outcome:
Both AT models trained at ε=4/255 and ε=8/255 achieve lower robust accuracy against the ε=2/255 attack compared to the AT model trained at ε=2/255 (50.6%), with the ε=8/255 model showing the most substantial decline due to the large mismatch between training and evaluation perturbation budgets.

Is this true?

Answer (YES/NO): NO